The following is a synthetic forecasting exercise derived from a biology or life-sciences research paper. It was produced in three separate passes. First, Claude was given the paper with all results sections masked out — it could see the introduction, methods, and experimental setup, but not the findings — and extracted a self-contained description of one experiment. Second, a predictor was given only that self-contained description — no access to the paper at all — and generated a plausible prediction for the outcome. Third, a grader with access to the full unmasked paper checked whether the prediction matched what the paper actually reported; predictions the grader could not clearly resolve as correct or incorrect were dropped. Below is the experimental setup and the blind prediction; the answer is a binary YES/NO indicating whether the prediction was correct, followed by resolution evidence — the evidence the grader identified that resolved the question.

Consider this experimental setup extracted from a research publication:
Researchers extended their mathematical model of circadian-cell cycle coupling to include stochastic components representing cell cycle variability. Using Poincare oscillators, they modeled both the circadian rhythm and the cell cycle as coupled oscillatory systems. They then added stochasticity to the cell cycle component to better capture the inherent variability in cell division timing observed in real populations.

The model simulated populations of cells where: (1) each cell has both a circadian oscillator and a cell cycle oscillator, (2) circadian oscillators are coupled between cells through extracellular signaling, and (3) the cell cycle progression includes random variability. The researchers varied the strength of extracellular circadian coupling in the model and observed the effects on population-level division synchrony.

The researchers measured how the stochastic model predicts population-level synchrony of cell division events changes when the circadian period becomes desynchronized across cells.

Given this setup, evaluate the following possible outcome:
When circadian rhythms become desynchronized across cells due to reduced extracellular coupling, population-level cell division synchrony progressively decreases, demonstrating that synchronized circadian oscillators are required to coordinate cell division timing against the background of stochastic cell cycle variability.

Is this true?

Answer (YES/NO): YES